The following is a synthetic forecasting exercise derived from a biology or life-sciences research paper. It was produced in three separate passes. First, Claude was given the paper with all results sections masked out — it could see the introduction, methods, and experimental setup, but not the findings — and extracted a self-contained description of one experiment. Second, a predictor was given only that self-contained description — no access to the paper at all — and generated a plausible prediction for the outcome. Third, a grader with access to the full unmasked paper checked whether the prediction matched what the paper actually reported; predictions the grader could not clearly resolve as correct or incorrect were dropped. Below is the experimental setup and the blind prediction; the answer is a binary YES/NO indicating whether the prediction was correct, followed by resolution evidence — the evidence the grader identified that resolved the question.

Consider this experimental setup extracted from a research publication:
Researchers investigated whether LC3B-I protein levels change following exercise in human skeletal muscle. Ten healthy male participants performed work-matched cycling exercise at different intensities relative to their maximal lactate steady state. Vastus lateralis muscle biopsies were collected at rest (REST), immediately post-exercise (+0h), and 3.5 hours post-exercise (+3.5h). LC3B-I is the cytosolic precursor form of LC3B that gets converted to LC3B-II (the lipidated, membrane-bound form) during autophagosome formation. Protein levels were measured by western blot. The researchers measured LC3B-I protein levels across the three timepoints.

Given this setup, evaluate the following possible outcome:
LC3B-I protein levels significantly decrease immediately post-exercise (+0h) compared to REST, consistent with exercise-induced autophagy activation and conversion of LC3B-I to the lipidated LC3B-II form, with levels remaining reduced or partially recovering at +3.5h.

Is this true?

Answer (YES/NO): NO